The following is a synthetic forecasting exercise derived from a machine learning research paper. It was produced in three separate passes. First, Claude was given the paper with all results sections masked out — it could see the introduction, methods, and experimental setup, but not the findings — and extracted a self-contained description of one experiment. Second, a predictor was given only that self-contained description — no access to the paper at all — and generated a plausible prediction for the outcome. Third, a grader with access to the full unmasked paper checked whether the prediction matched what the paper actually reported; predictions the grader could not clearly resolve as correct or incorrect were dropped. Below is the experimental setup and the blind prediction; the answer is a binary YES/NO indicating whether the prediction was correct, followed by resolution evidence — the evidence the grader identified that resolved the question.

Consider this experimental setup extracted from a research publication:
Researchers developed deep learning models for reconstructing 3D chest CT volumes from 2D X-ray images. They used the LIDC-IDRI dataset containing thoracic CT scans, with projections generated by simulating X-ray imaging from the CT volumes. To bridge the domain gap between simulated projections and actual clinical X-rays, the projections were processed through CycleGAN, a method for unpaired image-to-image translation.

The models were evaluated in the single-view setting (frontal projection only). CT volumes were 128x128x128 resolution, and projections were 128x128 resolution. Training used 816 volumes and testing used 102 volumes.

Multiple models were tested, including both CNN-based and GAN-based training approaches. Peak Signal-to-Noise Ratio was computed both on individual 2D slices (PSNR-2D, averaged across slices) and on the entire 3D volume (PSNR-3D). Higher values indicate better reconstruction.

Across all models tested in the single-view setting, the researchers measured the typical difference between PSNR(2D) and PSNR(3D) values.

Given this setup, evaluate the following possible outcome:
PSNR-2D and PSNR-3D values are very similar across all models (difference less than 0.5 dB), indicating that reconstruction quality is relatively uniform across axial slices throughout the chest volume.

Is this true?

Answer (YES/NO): NO